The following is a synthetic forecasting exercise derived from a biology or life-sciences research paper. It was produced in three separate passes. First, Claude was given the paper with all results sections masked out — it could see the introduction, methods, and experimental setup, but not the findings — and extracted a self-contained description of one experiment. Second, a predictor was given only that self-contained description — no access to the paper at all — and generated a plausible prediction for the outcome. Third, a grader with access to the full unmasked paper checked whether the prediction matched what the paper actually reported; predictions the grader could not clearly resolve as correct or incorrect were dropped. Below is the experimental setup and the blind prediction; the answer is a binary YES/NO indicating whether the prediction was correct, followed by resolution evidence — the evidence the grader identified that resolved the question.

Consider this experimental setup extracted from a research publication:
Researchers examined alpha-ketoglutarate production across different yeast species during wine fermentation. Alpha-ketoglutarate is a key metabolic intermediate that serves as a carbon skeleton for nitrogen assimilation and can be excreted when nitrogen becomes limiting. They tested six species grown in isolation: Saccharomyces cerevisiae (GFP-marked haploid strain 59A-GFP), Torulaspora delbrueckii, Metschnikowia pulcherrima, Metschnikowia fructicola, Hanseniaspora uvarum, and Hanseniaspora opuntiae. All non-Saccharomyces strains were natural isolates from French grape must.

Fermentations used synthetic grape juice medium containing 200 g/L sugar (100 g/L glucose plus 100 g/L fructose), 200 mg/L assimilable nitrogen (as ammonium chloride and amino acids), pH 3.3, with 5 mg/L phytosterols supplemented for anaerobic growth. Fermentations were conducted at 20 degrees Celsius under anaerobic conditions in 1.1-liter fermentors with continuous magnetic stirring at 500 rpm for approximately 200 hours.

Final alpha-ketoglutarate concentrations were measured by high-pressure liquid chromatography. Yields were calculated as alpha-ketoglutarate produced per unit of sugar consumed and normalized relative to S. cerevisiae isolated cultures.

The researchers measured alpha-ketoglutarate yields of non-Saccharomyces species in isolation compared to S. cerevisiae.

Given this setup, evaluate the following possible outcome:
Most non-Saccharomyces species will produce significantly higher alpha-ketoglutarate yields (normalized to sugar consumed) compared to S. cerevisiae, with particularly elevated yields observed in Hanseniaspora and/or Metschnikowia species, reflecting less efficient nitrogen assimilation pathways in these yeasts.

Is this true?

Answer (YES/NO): NO